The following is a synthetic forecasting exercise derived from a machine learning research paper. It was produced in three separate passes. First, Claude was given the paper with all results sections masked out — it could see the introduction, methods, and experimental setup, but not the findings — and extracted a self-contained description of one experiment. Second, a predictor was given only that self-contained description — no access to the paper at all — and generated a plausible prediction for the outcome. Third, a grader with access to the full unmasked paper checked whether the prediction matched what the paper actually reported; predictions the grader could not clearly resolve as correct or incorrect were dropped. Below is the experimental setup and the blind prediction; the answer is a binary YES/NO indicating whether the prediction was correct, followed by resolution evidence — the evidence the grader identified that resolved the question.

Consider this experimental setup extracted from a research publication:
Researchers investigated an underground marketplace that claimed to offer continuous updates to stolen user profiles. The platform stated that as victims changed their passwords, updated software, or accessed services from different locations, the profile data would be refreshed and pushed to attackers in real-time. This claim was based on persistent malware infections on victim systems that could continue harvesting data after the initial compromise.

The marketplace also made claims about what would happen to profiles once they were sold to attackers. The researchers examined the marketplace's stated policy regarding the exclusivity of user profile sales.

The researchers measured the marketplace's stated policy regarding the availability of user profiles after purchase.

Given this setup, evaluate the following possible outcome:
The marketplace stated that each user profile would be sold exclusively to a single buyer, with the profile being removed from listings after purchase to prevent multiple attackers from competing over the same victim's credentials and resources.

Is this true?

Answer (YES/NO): YES